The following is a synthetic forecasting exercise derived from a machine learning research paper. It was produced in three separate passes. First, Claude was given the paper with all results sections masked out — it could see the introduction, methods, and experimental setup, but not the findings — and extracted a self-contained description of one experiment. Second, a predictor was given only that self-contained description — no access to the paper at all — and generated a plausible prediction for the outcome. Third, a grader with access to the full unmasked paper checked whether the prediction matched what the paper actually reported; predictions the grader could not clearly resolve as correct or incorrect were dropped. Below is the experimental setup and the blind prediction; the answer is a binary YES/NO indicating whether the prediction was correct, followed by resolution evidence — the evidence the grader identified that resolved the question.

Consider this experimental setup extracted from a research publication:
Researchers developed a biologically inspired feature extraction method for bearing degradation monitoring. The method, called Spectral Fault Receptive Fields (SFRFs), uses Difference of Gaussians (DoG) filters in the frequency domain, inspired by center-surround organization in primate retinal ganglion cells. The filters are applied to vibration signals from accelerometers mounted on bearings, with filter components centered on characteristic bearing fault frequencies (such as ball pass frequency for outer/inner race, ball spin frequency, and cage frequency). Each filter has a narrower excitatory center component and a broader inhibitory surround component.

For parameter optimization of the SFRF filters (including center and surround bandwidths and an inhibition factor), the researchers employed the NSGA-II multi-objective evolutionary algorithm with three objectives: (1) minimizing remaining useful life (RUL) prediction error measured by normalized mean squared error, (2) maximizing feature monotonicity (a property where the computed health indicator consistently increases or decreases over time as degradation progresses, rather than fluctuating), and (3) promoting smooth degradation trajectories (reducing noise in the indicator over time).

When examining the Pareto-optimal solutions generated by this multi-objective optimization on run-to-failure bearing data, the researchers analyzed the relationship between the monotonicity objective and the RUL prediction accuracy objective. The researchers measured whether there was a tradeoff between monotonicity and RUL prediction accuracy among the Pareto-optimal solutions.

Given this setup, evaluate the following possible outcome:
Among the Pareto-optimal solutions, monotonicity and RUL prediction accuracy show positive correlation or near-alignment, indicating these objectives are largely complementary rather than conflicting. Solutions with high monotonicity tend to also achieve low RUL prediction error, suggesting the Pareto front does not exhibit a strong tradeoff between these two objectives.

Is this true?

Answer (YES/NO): NO